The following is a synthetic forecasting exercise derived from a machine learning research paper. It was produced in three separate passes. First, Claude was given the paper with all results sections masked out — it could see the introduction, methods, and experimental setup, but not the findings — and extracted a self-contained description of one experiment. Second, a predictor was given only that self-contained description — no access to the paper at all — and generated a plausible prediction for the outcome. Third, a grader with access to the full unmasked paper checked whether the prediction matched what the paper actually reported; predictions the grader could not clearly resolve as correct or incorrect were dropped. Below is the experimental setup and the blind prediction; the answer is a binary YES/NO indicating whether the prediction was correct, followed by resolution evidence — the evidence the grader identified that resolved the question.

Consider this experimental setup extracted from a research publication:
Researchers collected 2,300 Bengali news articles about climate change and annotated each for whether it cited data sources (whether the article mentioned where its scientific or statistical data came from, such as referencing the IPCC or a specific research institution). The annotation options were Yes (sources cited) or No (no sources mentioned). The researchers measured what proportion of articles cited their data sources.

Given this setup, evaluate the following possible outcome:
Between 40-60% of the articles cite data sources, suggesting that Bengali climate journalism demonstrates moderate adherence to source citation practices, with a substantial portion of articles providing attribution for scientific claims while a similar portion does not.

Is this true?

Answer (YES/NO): NO